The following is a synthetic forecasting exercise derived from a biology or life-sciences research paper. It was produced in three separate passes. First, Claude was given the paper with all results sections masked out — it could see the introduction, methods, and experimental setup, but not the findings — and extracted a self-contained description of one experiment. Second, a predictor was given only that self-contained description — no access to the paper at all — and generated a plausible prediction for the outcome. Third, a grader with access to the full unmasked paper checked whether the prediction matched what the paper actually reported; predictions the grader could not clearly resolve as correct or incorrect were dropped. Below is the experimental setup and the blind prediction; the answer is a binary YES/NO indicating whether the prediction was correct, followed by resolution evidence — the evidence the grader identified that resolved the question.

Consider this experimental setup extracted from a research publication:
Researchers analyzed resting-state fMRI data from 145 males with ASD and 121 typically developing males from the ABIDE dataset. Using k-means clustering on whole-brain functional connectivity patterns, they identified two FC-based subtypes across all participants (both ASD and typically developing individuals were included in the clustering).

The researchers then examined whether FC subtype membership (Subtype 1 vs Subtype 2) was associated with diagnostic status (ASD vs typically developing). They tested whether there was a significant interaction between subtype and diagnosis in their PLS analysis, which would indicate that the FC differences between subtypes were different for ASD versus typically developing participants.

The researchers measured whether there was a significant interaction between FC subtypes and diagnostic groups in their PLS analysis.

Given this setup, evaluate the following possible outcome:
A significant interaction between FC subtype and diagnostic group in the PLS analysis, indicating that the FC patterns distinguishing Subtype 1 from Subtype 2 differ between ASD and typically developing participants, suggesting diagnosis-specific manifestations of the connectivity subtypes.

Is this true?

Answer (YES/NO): NO